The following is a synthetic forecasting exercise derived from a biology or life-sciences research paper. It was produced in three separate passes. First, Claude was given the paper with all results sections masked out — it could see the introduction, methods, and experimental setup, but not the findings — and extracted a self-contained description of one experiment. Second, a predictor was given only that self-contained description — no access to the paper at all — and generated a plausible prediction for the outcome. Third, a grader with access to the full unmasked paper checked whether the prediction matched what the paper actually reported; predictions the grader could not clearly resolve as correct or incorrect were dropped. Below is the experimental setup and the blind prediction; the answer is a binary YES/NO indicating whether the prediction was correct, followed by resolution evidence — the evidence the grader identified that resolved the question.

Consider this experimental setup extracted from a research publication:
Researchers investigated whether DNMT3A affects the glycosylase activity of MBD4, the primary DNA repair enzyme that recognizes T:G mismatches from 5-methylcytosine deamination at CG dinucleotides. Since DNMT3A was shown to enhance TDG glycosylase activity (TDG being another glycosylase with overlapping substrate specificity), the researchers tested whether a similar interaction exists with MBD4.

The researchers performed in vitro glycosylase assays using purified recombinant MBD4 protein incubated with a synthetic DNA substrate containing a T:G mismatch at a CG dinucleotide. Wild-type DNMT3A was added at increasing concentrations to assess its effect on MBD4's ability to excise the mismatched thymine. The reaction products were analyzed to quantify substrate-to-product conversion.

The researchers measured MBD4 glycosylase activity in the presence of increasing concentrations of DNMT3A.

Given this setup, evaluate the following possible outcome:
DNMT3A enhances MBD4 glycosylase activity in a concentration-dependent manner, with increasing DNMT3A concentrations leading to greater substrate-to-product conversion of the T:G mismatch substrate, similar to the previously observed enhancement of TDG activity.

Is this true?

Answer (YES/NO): NO